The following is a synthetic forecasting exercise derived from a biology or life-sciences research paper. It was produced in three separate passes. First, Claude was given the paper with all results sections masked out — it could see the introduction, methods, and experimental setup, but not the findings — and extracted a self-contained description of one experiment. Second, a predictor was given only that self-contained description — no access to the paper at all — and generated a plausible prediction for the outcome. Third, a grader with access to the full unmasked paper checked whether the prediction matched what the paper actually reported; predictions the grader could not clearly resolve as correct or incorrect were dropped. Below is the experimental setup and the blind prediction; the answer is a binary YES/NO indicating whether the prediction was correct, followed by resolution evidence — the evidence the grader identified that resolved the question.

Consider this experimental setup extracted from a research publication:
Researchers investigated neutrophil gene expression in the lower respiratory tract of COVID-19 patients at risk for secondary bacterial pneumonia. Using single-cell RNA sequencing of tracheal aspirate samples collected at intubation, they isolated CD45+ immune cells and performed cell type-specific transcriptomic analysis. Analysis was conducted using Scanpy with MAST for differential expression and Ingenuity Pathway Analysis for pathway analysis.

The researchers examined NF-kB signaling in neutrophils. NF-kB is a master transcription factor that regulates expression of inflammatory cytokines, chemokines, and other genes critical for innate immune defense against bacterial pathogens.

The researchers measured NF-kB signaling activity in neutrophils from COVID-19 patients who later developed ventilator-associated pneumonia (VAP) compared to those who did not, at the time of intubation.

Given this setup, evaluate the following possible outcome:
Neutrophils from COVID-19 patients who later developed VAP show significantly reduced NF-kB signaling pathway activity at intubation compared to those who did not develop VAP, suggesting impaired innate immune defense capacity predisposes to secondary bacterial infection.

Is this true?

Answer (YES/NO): YES